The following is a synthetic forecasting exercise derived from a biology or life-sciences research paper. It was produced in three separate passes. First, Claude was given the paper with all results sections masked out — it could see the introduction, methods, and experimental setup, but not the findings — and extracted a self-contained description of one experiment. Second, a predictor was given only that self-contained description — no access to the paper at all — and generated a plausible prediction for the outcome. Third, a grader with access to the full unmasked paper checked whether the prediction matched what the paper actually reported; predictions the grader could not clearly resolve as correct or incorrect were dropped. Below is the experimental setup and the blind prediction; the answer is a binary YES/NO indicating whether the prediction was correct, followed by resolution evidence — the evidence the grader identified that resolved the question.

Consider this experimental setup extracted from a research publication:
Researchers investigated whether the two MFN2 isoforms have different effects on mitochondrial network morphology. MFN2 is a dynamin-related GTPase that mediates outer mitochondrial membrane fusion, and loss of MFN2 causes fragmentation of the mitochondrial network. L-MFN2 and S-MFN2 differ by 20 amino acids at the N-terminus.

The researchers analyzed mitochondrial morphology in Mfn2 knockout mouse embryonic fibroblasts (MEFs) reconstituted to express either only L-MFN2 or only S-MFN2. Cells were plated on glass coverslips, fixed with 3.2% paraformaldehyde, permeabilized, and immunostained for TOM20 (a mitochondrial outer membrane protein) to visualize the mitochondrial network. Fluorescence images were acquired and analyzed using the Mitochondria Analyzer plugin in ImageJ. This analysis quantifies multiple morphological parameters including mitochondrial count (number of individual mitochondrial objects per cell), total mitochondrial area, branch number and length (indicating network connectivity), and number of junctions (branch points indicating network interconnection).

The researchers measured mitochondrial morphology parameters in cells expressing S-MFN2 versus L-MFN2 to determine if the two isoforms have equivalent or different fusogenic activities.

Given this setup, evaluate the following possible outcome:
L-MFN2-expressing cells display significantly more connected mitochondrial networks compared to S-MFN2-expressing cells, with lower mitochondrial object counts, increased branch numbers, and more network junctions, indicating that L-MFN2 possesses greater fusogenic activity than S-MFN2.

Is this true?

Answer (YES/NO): YES